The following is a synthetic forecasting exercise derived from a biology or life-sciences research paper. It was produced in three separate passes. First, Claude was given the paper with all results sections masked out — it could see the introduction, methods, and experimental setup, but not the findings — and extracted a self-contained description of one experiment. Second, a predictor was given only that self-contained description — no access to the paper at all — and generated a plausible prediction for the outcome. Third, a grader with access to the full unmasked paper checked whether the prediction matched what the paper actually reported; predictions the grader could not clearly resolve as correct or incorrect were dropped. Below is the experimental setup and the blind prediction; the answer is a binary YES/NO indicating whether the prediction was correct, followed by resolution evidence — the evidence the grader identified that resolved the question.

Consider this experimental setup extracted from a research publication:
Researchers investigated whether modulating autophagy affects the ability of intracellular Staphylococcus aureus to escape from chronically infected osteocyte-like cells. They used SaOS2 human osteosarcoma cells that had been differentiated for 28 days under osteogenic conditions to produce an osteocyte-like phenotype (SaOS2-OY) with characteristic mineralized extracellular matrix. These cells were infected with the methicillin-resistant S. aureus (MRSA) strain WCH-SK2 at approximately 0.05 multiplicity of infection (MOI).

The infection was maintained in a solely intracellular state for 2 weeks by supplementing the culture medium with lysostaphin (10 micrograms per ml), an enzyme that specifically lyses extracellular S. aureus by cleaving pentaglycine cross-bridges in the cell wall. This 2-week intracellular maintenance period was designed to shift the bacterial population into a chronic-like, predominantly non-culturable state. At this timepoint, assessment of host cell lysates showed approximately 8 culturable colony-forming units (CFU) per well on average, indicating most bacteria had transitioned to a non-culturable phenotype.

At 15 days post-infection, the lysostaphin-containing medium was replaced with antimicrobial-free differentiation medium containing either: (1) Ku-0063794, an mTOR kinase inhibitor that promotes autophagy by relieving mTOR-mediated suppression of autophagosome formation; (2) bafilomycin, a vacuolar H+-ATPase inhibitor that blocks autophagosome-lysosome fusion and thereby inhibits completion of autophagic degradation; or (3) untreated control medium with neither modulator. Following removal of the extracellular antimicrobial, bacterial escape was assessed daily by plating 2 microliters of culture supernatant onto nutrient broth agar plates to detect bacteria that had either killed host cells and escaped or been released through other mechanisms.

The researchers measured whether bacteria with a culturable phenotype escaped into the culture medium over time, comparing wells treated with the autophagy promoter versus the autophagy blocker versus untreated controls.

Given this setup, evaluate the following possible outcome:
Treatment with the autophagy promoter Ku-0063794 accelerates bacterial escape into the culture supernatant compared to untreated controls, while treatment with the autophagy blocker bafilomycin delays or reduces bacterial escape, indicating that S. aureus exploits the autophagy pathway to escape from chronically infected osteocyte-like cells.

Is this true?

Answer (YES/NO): YES